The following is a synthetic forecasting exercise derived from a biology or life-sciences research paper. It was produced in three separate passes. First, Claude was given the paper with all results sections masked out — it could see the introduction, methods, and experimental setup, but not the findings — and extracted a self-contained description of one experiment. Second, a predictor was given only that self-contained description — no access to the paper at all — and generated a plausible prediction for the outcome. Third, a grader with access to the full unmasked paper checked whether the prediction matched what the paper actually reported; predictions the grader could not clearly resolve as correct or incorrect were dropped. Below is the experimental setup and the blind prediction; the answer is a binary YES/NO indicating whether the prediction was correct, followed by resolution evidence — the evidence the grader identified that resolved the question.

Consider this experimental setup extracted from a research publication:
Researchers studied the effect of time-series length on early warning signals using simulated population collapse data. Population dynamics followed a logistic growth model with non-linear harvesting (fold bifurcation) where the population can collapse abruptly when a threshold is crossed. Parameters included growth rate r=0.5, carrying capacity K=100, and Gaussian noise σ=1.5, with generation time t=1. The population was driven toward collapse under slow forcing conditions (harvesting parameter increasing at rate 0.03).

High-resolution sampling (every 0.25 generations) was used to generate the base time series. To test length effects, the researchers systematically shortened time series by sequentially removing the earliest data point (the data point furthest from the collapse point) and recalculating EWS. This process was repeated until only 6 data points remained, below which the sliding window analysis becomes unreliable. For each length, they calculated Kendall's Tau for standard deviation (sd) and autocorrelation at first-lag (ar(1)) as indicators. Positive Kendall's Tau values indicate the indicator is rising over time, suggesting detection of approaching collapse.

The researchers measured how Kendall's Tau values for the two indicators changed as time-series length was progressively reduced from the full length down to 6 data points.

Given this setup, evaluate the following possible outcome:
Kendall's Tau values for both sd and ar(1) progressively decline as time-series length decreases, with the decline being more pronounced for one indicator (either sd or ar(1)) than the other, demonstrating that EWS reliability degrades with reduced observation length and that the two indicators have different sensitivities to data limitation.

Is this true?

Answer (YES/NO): NO